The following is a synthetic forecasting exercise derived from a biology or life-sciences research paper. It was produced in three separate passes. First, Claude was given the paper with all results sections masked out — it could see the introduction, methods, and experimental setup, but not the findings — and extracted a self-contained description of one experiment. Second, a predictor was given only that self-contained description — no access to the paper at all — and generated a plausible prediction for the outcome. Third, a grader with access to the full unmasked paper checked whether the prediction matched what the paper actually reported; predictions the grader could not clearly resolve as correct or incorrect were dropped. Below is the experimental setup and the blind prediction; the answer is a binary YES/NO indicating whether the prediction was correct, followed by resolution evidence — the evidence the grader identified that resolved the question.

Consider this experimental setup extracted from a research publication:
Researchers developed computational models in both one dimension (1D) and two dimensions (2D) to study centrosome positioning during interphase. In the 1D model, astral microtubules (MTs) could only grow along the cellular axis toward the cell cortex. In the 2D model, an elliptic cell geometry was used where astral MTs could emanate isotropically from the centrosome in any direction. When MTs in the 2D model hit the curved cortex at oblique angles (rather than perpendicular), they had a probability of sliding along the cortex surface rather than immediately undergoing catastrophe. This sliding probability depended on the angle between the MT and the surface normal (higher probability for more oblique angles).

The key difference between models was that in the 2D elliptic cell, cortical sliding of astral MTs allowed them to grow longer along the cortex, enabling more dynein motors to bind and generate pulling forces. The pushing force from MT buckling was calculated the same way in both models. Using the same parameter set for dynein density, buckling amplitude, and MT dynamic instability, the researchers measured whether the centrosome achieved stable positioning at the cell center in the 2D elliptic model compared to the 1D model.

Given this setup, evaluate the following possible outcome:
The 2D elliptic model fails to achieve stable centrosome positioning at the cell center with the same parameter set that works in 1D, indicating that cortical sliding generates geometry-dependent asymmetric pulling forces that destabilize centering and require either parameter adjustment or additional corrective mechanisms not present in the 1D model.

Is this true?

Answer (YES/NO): NO